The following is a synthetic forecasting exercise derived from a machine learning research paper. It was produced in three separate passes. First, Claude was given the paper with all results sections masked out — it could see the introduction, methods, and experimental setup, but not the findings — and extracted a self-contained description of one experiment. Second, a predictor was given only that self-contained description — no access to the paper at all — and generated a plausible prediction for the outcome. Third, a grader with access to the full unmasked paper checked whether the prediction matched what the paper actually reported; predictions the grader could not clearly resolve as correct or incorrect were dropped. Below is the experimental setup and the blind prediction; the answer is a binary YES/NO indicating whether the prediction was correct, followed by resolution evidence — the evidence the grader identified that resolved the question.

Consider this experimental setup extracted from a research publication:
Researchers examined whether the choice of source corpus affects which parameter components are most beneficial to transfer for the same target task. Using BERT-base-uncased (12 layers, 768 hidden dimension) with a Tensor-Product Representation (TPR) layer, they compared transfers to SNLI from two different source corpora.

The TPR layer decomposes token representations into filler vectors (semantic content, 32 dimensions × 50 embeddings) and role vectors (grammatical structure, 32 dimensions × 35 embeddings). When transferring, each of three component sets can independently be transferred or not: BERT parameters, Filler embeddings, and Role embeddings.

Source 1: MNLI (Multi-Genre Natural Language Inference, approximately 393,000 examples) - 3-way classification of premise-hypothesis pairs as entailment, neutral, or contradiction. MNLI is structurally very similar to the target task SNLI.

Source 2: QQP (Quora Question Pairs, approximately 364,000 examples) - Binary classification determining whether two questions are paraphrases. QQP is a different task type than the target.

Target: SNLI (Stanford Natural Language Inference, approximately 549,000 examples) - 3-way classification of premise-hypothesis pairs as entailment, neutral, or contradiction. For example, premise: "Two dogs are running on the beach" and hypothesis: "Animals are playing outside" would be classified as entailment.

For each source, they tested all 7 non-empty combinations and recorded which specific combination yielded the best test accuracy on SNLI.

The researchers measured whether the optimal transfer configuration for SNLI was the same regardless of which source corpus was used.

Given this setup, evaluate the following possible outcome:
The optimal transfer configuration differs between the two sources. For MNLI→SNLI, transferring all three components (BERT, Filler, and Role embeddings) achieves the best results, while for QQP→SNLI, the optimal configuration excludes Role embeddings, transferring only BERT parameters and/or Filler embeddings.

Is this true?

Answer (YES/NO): NO